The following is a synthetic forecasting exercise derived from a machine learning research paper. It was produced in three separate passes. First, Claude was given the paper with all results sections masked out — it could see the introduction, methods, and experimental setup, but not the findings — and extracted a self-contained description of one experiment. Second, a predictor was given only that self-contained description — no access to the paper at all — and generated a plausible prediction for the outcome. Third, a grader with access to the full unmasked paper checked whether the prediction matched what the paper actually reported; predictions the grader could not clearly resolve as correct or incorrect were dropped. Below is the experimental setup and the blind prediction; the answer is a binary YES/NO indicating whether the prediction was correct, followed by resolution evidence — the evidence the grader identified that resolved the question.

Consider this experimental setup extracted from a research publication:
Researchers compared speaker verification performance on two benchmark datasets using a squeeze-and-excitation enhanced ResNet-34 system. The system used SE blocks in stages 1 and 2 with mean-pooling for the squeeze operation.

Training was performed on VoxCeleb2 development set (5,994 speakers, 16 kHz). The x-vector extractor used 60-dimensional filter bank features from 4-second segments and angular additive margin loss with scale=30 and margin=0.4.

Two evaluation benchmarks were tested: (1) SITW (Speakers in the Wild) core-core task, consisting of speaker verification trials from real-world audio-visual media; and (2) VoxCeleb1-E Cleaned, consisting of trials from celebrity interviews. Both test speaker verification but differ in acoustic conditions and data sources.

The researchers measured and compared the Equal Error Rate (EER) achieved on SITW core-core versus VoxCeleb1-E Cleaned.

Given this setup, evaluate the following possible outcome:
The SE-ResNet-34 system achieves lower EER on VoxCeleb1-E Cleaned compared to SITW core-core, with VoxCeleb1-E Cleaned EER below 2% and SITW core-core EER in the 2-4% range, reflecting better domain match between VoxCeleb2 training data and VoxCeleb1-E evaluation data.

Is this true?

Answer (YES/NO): NO